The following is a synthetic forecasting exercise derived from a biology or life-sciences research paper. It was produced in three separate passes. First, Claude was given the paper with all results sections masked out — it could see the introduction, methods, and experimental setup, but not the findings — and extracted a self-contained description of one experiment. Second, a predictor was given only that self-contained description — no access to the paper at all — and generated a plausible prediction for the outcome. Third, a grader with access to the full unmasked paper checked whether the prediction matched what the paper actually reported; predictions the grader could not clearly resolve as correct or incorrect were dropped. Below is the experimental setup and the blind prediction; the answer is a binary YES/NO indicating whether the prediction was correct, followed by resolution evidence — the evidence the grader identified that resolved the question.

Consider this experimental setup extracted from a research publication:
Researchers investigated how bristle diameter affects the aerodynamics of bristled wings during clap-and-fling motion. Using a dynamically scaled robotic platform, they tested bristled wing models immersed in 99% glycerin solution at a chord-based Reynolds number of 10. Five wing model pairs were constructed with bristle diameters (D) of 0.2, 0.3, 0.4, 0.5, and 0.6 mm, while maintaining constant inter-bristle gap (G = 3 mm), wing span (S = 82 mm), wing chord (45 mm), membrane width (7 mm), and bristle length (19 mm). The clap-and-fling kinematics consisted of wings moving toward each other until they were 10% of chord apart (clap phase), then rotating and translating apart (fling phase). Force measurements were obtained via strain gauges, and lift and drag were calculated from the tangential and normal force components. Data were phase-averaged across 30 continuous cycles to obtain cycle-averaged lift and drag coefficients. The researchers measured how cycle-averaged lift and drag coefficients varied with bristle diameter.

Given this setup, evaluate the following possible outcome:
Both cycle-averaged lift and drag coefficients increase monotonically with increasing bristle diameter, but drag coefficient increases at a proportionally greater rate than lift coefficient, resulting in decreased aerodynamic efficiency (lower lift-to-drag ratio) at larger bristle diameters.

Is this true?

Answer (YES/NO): NO